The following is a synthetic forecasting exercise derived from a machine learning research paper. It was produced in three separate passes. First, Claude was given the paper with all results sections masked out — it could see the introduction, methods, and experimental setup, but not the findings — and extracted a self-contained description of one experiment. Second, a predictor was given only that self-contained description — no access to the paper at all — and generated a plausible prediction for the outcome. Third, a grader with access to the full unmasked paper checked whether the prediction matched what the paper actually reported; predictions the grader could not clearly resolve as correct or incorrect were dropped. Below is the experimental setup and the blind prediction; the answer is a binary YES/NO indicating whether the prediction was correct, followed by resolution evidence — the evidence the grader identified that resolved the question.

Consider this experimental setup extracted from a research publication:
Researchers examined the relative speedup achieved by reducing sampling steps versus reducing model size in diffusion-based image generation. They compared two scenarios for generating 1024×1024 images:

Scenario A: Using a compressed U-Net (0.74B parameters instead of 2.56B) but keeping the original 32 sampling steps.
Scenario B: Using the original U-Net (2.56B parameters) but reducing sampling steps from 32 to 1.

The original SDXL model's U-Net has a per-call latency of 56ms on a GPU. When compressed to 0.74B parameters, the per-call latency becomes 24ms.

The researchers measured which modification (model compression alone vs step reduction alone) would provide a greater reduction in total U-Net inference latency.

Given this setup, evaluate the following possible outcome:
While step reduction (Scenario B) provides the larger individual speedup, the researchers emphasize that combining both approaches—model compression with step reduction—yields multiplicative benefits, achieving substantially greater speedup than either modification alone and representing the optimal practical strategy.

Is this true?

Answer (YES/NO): YES